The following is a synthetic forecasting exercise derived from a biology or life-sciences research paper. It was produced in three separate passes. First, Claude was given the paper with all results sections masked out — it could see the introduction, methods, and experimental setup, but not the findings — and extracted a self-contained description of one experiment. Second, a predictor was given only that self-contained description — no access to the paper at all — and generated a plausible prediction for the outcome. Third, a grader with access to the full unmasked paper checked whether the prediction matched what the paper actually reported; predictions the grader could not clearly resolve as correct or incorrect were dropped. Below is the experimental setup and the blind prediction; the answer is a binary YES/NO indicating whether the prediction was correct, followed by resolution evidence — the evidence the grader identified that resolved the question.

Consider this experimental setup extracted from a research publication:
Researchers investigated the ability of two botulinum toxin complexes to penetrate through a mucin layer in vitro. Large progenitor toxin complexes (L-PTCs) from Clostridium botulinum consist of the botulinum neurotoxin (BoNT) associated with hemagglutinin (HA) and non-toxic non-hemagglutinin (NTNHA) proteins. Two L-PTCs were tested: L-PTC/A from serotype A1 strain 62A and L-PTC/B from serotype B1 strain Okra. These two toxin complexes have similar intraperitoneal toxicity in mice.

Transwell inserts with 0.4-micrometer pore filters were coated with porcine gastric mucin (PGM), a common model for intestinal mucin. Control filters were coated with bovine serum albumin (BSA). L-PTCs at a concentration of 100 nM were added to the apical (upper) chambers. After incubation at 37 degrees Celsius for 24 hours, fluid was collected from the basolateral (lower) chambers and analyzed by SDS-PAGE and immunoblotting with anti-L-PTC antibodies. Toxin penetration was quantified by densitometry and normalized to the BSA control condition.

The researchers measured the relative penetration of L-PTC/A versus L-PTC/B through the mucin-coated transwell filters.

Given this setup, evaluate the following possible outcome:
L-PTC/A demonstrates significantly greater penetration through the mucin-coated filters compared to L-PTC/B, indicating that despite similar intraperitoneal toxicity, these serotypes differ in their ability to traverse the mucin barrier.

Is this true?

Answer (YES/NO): NO